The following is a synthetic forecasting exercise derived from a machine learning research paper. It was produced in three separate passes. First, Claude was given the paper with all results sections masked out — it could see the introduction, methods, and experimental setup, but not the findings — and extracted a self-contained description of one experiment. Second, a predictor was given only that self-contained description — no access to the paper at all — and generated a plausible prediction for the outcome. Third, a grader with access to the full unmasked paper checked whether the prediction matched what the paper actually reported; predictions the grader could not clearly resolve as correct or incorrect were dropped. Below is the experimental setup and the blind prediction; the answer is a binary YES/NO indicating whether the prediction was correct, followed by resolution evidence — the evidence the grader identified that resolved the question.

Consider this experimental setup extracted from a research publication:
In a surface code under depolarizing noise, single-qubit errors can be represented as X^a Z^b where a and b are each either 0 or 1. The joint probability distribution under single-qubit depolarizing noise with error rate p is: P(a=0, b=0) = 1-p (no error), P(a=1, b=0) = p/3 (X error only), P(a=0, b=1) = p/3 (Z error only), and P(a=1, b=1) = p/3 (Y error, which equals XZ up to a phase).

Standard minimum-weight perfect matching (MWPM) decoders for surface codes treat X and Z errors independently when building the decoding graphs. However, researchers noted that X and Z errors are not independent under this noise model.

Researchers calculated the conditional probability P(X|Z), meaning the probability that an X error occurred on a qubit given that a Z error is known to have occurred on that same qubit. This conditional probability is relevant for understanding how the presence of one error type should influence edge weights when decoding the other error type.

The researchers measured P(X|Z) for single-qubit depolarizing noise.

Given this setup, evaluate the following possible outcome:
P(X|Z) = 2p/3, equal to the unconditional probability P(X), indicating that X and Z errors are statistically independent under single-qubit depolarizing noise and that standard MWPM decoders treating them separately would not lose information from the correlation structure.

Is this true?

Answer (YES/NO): NO